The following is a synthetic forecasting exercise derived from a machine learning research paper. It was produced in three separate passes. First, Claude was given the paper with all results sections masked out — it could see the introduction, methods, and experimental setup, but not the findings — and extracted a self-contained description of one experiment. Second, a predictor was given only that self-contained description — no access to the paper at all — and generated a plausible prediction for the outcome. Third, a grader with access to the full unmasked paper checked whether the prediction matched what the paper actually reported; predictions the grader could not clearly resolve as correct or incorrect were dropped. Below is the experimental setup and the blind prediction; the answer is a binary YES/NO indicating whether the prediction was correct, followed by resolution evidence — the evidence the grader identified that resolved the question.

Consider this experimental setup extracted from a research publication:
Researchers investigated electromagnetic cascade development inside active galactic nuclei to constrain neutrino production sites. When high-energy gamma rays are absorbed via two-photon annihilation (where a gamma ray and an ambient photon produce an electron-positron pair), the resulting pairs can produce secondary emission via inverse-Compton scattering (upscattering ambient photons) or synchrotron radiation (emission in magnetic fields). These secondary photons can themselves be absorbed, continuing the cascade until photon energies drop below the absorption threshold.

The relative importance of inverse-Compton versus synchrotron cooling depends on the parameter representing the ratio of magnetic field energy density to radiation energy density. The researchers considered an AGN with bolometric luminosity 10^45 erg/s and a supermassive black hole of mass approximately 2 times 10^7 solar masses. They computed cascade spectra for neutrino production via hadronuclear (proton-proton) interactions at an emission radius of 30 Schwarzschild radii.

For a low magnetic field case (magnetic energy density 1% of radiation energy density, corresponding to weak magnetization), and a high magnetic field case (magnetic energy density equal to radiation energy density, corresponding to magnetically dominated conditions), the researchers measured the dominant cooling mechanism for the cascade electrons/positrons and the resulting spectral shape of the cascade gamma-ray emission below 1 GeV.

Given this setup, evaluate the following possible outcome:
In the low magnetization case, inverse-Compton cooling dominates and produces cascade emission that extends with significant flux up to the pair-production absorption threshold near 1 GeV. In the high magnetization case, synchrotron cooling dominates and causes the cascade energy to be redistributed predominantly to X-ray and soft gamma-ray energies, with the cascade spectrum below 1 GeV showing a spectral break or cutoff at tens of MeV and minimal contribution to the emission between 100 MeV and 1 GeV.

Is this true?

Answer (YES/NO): NO